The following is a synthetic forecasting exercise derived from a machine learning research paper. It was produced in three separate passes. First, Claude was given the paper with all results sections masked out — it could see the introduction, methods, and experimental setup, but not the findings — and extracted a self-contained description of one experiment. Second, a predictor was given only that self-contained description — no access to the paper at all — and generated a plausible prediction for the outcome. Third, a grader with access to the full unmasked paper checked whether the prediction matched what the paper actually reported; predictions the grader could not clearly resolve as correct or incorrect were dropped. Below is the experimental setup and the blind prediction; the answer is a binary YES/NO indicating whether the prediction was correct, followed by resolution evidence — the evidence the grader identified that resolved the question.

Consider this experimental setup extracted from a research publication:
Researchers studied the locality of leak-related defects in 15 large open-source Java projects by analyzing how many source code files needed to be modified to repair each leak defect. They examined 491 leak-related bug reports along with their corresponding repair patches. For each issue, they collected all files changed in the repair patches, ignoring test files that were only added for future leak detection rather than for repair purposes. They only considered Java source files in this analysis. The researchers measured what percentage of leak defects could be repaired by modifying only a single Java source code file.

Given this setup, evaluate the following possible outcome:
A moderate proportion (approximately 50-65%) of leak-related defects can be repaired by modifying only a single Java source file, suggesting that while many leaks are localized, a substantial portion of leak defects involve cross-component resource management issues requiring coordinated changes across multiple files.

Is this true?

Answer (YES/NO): YES